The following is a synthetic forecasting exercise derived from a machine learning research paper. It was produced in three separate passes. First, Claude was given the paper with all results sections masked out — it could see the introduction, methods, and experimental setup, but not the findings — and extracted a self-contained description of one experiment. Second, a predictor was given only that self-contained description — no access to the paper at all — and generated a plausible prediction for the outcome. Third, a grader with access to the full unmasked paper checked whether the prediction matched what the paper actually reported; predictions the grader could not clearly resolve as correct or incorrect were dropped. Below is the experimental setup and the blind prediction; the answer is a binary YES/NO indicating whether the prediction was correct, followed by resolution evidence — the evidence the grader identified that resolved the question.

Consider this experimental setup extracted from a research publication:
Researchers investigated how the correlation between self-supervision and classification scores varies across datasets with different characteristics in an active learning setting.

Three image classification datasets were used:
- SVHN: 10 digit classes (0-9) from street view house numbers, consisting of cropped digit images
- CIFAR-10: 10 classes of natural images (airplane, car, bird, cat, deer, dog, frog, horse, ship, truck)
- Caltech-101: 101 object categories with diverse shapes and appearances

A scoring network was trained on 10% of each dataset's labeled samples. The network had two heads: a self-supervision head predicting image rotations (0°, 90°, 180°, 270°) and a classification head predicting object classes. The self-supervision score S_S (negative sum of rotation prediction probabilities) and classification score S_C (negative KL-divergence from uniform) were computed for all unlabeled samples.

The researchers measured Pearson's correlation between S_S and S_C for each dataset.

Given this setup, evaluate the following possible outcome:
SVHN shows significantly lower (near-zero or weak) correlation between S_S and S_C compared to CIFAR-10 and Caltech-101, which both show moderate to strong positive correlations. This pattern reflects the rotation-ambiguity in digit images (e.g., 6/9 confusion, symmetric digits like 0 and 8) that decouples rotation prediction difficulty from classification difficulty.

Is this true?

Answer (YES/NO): NO